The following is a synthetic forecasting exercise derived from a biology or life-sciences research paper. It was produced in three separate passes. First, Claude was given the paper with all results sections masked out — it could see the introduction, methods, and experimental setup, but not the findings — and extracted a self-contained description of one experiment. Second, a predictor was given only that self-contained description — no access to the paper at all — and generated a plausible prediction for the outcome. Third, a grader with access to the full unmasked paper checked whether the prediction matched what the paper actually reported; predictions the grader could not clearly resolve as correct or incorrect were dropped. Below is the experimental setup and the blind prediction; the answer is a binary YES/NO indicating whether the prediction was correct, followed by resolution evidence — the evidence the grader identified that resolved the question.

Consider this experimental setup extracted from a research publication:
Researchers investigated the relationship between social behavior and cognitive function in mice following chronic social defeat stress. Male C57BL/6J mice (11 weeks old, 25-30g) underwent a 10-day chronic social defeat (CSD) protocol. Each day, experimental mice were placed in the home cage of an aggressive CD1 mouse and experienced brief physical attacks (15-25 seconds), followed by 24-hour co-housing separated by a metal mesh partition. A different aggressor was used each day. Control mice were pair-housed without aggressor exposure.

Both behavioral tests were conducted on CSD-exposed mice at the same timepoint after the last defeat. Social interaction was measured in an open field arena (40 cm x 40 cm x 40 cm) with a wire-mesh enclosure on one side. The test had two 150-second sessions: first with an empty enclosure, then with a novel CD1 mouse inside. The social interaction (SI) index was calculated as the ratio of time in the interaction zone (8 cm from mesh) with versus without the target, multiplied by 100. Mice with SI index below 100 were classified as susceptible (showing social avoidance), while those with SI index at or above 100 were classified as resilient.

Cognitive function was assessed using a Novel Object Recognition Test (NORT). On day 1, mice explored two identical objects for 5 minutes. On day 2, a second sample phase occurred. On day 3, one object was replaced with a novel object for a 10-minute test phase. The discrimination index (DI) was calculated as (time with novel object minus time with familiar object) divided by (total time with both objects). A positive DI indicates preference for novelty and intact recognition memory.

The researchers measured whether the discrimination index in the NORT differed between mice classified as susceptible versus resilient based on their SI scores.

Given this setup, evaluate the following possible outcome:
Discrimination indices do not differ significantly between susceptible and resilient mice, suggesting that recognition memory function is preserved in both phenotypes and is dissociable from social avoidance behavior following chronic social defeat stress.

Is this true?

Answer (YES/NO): NO